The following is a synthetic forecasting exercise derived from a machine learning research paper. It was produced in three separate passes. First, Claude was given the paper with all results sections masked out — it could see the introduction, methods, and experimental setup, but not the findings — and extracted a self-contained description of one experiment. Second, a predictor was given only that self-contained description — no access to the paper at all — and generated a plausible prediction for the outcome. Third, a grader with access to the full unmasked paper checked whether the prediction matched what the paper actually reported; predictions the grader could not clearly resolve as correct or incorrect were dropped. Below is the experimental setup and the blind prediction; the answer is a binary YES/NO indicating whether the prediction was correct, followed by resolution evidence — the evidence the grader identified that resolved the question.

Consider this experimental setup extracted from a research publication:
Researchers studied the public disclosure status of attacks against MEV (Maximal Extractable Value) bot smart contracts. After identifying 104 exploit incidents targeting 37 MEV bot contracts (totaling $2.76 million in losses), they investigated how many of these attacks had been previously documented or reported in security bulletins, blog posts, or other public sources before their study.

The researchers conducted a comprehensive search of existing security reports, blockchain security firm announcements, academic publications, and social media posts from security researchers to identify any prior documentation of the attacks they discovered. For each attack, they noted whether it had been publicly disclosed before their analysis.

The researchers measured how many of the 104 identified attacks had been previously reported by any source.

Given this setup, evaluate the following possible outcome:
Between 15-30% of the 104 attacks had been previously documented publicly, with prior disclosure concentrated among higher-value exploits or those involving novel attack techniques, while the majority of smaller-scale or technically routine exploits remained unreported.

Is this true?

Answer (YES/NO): NO